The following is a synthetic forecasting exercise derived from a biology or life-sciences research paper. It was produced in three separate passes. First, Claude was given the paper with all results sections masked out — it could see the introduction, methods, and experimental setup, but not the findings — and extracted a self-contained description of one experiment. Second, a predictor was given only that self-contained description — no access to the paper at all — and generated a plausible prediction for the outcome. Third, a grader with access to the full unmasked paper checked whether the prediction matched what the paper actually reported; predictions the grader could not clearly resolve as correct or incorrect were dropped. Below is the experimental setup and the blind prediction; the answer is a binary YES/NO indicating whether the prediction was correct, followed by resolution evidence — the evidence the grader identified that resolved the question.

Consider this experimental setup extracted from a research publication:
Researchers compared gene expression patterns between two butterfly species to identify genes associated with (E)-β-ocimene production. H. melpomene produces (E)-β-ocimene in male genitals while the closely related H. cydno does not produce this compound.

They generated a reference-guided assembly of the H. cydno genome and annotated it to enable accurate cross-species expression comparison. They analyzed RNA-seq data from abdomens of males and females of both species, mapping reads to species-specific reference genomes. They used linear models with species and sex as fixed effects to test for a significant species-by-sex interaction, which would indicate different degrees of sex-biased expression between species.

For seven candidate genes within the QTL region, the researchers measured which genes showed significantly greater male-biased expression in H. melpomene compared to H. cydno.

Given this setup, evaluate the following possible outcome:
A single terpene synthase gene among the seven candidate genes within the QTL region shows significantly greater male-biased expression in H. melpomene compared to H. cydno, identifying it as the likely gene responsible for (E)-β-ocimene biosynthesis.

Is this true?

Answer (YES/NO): NO